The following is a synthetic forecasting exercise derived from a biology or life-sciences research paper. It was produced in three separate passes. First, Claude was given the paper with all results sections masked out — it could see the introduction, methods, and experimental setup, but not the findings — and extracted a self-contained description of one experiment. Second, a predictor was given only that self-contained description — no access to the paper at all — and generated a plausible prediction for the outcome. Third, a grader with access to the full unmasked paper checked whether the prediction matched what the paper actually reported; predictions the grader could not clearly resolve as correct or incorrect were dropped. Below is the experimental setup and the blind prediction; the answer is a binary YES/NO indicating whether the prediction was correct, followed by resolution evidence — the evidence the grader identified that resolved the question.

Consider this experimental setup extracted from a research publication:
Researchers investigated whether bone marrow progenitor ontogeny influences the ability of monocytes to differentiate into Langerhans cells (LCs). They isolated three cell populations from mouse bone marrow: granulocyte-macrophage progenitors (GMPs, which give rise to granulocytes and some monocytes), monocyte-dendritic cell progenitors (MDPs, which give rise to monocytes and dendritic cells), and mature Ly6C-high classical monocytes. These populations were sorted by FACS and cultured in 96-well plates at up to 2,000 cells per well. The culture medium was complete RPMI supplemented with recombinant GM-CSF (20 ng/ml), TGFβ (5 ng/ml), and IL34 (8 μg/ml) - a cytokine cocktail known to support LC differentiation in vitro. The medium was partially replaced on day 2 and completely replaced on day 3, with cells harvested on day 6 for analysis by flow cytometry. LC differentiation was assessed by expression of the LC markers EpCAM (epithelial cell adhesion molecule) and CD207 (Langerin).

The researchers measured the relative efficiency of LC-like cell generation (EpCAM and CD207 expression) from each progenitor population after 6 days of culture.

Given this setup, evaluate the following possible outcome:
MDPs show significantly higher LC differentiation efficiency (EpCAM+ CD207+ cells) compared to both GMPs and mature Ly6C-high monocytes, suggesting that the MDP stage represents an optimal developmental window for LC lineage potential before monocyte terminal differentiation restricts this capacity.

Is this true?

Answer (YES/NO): NO